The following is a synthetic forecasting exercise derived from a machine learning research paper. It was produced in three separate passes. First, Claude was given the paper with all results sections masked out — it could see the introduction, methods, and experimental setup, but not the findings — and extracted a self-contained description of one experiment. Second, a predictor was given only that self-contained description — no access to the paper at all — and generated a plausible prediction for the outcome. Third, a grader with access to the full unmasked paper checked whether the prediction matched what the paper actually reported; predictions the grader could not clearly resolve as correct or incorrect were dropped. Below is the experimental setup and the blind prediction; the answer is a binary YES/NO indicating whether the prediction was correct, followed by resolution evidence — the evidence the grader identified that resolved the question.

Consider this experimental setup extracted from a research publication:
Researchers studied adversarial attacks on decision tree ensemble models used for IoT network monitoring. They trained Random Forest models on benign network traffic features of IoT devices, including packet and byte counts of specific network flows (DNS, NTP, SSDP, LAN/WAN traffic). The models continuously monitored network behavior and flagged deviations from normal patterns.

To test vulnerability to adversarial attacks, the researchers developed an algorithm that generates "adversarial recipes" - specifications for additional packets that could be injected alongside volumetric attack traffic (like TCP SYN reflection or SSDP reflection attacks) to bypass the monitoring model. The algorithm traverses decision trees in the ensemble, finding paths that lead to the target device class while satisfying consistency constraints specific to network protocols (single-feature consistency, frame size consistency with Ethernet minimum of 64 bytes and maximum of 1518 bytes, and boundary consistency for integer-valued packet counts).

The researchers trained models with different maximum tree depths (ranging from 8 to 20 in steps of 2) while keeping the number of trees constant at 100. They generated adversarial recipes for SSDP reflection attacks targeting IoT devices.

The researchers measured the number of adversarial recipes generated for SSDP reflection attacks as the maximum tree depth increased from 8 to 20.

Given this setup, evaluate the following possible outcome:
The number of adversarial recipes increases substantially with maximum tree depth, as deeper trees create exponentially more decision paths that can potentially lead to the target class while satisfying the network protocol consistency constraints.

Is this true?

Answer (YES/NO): NO